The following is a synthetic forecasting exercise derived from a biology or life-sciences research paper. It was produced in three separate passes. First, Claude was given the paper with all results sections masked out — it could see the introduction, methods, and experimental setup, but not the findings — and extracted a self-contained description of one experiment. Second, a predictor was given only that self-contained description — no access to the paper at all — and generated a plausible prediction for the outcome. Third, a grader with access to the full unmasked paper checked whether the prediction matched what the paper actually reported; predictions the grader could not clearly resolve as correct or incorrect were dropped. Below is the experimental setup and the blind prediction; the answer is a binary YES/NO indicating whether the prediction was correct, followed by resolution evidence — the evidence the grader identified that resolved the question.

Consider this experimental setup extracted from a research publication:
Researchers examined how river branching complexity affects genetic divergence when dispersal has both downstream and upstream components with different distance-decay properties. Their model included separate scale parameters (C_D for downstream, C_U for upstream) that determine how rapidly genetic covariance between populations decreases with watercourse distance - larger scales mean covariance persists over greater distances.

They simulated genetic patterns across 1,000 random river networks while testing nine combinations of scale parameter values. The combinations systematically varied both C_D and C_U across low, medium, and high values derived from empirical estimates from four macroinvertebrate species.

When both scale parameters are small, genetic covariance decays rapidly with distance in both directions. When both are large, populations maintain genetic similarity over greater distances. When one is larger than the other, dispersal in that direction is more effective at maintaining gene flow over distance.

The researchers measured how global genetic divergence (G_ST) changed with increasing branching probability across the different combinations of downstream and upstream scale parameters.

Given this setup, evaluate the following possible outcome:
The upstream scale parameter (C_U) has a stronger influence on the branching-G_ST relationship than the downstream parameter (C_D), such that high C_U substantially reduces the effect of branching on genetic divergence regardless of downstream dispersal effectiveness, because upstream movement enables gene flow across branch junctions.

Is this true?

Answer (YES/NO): NO